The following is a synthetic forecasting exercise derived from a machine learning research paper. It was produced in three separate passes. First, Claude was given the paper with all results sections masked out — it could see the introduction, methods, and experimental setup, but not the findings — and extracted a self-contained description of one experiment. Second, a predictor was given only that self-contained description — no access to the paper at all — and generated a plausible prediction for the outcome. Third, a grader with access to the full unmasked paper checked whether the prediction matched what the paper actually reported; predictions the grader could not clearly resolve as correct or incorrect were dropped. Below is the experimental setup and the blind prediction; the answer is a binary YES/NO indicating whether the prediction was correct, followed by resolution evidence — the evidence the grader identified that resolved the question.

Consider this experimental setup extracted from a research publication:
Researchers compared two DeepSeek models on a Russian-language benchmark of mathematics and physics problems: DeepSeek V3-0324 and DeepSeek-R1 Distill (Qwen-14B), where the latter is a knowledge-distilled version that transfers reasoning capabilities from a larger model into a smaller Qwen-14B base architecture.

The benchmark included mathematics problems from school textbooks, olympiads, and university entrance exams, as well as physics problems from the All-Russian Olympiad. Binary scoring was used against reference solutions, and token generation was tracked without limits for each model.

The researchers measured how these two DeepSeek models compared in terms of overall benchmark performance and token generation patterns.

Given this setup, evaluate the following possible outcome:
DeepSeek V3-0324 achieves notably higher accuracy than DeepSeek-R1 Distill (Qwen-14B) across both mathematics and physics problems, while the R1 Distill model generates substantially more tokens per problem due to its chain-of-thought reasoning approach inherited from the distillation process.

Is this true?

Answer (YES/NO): NO